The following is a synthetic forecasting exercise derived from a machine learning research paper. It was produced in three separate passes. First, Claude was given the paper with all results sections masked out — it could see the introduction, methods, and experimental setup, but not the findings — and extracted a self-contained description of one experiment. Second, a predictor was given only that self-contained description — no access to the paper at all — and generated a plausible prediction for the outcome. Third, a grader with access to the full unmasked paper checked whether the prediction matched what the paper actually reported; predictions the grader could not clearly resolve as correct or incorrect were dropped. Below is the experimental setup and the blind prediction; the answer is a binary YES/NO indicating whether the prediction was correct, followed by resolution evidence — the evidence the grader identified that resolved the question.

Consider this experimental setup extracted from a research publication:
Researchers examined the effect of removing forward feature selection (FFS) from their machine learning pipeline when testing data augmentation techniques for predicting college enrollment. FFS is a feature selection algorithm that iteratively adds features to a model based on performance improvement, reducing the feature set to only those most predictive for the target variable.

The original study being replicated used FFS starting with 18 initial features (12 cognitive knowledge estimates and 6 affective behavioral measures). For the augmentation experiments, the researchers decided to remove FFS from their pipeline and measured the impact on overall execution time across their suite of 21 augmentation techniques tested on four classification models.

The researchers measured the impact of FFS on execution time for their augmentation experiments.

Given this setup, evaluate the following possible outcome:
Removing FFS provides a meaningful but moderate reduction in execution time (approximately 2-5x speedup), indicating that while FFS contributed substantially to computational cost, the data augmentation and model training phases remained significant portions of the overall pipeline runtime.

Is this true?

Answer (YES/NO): YES